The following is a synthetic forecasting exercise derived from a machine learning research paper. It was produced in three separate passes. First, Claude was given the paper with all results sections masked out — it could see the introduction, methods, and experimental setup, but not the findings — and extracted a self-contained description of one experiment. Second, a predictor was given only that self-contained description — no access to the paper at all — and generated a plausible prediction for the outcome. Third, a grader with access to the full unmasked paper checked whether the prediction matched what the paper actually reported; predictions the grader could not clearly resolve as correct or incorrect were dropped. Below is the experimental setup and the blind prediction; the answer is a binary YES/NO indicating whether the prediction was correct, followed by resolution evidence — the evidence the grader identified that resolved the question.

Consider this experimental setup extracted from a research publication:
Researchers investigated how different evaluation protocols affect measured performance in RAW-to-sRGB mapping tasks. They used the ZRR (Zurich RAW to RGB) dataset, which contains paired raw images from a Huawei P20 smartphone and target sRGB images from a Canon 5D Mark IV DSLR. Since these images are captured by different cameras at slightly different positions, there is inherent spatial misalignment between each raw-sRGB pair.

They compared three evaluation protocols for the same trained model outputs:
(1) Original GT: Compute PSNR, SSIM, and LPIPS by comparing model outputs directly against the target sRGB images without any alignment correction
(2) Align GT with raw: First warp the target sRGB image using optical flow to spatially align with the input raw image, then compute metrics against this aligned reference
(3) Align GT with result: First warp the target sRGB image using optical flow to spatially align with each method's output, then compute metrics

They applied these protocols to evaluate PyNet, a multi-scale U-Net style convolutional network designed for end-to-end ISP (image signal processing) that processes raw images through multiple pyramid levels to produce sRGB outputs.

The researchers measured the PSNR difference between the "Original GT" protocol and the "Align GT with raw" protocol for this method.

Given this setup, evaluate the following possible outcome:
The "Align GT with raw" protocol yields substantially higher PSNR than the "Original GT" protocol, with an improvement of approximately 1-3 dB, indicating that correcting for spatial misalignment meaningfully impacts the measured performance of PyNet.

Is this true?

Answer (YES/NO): YES